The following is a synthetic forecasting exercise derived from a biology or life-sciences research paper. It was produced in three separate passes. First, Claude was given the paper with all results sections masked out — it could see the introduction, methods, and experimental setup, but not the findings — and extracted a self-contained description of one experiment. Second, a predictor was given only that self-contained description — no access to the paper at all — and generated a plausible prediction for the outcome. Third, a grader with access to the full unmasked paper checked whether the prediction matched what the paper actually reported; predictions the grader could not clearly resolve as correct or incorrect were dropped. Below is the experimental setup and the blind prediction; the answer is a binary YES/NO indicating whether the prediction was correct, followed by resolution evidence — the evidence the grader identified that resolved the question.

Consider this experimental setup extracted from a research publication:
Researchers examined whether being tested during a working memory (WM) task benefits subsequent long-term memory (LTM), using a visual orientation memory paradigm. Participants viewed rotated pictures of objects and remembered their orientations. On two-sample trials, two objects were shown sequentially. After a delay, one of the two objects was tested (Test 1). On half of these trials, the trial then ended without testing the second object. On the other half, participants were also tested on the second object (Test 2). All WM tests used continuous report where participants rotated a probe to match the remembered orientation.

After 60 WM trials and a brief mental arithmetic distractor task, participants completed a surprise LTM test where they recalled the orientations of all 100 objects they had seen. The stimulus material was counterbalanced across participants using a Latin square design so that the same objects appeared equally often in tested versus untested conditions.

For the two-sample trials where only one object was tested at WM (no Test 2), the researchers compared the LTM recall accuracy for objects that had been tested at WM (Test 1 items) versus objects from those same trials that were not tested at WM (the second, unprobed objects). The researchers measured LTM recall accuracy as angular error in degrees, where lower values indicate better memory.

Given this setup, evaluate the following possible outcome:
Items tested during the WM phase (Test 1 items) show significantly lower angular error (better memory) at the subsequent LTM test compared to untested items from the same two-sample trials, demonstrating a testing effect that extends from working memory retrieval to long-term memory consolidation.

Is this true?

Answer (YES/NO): YES